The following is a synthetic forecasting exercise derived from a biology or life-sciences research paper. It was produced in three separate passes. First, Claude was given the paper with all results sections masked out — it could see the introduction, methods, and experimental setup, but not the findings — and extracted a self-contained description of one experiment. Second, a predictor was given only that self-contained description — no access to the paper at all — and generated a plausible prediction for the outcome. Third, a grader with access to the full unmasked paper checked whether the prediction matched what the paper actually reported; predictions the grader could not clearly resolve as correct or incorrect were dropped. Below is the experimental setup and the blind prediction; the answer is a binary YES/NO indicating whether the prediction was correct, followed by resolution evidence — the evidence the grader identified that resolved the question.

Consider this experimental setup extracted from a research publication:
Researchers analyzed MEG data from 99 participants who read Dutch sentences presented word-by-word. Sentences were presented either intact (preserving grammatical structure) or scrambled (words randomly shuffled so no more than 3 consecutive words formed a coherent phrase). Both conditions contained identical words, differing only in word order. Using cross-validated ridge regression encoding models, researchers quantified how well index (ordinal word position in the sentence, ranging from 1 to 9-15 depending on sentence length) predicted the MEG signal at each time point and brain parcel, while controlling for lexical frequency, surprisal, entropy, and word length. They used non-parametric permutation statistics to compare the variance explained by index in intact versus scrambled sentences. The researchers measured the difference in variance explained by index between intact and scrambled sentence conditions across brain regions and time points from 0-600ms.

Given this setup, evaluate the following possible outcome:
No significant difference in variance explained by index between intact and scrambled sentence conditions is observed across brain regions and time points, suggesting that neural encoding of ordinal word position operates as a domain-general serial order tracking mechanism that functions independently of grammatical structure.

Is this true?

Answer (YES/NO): NO